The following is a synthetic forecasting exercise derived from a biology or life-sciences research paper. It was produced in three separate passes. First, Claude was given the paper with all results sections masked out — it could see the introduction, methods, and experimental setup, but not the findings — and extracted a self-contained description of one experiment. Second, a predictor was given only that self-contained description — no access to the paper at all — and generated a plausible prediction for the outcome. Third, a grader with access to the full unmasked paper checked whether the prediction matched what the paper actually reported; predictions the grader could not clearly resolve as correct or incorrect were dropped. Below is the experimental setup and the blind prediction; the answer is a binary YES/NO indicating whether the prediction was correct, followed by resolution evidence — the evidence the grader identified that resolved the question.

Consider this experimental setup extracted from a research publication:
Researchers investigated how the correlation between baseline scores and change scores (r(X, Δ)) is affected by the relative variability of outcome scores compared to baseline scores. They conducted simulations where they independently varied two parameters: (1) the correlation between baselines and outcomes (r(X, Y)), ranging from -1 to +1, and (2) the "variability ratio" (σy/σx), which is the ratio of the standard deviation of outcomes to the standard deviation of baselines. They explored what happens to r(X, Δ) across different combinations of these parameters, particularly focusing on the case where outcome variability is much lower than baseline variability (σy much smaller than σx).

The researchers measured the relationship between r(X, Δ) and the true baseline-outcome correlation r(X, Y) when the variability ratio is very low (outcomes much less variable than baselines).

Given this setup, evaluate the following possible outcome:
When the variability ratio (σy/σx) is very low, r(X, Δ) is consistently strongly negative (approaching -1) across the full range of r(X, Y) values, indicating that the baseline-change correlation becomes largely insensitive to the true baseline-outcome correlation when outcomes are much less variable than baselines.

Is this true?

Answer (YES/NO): YES